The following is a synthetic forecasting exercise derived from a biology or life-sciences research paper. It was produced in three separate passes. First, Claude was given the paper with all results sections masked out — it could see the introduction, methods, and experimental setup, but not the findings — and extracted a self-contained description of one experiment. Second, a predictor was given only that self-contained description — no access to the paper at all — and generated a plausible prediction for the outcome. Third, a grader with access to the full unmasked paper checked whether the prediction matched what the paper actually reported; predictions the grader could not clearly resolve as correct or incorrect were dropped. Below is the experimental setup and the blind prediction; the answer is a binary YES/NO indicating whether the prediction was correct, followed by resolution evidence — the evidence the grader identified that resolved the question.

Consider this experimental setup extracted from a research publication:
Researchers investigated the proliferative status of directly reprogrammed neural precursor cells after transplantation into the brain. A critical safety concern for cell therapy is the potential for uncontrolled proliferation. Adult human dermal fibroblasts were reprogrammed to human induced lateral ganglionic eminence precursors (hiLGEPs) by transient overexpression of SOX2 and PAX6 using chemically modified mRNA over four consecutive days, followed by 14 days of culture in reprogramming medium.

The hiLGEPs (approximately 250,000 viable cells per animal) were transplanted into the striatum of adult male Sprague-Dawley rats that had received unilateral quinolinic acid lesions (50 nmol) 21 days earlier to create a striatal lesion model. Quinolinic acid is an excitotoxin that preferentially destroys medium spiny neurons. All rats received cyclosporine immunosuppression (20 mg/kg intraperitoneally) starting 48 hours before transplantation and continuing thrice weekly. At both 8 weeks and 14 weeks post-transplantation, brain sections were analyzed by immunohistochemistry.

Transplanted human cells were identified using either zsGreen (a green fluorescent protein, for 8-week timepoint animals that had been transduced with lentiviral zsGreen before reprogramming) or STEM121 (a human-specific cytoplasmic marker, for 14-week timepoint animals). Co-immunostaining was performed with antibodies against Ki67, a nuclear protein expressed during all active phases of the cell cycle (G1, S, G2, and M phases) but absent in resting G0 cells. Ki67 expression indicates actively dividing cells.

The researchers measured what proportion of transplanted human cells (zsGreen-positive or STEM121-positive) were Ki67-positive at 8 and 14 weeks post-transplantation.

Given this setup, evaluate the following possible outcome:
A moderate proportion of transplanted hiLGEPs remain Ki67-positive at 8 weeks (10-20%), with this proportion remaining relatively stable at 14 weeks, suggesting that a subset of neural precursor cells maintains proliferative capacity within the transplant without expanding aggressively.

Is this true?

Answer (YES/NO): NO